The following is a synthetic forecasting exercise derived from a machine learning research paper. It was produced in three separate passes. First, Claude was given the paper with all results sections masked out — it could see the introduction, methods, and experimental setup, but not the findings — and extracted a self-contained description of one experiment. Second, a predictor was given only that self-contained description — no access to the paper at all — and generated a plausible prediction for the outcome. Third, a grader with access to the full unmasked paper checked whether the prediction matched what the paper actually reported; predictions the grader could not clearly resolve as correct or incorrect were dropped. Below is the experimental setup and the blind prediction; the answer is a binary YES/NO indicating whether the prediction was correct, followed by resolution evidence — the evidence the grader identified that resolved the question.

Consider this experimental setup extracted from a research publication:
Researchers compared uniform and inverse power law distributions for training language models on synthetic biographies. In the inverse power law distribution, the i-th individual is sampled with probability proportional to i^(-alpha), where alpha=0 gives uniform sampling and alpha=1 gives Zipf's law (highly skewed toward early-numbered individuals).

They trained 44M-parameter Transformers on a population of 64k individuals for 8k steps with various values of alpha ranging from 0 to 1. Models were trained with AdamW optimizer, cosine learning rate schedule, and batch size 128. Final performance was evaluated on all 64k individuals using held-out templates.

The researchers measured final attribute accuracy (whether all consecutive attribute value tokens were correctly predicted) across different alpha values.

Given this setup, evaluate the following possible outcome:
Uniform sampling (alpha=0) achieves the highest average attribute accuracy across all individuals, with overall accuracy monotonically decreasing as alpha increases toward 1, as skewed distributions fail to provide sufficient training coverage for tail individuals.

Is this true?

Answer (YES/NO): NO